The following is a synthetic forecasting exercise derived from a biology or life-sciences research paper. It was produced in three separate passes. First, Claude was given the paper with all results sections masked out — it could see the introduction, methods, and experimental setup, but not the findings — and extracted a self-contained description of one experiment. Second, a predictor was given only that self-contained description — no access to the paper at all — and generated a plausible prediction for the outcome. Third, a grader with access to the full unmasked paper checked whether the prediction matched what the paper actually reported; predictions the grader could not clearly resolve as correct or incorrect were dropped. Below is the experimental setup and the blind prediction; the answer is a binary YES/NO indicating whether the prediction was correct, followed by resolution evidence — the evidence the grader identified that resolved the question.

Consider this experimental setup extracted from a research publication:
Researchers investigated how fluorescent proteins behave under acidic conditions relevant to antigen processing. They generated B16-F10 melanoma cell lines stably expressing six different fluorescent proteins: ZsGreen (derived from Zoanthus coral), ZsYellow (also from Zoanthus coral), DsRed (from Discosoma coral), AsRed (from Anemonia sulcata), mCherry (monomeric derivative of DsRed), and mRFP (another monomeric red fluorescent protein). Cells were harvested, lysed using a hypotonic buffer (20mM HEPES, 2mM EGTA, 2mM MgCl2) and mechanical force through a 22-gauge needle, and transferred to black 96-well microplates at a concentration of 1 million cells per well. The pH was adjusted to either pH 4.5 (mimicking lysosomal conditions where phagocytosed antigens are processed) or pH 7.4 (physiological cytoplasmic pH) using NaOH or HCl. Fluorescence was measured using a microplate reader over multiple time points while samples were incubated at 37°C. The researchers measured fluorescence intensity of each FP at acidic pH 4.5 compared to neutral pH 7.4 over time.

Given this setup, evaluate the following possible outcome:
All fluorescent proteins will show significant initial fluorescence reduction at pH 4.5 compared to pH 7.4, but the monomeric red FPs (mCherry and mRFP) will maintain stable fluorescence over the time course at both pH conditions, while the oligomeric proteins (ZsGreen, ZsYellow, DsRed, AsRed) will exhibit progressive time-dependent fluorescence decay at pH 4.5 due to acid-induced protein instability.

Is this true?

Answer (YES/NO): NO